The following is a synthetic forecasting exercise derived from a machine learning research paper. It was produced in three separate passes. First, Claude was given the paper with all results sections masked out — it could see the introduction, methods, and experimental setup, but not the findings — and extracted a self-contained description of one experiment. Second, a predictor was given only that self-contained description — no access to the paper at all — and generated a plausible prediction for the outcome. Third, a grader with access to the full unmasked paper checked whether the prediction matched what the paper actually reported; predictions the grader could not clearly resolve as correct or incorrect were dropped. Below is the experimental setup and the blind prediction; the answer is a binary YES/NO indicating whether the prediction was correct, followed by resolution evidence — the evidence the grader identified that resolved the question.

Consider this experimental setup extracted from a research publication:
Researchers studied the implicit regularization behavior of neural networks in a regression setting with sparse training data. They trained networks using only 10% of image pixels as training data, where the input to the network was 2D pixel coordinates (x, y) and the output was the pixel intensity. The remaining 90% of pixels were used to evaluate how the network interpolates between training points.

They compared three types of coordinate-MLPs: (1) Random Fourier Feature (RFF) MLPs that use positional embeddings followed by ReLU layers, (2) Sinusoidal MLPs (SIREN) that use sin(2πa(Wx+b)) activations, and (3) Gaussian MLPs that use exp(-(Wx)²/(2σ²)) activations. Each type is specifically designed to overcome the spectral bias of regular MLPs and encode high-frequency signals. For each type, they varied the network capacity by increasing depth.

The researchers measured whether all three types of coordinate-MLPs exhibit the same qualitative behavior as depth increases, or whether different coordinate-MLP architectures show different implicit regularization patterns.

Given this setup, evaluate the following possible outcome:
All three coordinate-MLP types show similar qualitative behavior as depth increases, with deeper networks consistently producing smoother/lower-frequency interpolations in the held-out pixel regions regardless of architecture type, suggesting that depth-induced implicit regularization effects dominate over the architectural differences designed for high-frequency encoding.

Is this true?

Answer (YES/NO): NO